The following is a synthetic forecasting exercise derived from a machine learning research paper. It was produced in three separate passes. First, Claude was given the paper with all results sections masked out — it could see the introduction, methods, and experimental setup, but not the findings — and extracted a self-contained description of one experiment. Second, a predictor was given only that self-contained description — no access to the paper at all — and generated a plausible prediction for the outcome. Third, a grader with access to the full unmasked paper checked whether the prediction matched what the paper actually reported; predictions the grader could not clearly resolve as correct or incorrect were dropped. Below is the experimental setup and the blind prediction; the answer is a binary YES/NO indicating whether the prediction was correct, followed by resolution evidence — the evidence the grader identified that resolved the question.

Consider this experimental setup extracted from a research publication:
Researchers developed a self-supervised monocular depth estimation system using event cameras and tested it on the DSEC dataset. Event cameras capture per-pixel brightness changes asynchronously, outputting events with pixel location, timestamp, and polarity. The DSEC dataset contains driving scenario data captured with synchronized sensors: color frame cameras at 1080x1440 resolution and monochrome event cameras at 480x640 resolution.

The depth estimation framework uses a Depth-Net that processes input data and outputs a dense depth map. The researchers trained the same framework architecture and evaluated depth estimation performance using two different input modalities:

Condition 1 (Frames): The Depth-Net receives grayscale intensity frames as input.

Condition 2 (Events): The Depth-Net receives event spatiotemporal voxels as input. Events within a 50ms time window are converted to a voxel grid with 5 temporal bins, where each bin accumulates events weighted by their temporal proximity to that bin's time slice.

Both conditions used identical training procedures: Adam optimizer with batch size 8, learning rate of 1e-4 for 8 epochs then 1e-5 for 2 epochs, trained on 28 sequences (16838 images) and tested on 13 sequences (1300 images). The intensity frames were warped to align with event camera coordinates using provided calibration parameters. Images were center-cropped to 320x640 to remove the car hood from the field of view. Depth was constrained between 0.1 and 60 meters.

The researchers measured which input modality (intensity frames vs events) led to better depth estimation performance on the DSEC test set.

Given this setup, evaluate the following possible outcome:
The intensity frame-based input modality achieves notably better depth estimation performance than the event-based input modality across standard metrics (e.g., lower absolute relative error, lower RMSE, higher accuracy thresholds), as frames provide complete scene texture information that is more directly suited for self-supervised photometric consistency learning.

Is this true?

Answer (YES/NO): NO